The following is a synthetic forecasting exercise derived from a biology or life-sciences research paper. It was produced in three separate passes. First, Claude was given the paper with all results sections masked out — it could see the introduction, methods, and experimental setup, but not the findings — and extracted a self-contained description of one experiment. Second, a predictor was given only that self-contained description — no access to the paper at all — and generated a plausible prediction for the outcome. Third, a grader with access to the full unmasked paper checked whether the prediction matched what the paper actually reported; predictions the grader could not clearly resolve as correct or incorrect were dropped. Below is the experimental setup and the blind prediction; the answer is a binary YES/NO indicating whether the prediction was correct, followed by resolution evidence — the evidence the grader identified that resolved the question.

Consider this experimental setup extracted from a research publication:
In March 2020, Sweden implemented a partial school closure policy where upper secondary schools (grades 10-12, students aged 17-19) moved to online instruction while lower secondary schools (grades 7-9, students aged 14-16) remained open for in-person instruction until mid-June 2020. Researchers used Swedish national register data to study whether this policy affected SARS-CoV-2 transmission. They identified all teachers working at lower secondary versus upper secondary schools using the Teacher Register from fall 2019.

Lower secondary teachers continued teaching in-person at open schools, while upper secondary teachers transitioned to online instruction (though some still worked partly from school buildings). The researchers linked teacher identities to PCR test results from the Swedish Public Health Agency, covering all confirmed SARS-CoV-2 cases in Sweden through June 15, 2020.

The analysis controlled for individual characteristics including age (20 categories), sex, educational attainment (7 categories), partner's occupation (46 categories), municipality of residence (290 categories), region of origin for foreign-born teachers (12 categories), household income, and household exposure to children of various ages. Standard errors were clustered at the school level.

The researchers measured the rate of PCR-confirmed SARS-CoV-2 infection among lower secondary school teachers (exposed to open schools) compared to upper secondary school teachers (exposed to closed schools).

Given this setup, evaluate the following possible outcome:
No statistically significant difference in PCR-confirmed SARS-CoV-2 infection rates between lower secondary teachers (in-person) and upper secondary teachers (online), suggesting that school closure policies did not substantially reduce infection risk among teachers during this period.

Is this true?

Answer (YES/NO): NO